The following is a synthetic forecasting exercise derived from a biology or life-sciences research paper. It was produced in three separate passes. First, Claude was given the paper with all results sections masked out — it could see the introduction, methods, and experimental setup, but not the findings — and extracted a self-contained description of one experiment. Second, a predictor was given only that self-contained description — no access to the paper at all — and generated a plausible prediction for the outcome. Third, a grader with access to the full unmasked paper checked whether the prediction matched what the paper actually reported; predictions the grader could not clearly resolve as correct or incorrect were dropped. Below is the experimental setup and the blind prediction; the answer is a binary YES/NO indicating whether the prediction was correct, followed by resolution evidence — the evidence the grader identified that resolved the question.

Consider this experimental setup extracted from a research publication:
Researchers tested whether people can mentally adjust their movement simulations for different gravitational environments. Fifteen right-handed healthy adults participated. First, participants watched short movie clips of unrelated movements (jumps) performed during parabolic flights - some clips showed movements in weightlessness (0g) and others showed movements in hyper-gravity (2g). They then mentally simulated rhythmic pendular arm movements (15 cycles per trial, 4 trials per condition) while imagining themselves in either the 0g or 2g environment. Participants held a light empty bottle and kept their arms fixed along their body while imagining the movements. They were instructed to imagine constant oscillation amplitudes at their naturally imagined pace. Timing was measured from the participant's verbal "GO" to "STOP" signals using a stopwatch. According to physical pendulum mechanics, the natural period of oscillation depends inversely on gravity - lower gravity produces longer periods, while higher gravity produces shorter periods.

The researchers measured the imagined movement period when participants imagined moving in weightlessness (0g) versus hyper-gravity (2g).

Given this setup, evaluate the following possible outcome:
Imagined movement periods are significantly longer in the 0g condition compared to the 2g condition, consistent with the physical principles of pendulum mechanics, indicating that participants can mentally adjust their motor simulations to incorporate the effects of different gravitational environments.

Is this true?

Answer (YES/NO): YES